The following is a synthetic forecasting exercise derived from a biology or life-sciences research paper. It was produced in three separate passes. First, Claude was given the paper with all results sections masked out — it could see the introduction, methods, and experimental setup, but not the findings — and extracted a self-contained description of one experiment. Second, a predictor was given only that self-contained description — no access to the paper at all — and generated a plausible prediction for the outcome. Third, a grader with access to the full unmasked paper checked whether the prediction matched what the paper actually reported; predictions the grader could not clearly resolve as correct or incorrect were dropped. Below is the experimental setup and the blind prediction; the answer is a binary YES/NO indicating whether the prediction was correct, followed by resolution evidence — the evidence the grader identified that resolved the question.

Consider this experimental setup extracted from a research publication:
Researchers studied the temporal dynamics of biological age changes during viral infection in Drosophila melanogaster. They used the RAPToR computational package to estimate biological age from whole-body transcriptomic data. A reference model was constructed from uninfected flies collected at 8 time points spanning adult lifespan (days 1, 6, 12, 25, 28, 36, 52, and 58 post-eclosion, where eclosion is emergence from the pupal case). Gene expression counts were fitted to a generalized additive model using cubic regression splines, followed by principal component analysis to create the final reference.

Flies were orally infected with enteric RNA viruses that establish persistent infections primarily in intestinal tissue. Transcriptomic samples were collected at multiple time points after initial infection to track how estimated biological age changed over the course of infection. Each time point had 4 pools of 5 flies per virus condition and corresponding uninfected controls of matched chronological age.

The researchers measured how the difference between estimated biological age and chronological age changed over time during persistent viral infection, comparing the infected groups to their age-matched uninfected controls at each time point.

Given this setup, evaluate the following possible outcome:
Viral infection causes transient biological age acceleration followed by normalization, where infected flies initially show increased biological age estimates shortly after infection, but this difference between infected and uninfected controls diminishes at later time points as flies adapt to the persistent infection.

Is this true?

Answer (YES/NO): NO